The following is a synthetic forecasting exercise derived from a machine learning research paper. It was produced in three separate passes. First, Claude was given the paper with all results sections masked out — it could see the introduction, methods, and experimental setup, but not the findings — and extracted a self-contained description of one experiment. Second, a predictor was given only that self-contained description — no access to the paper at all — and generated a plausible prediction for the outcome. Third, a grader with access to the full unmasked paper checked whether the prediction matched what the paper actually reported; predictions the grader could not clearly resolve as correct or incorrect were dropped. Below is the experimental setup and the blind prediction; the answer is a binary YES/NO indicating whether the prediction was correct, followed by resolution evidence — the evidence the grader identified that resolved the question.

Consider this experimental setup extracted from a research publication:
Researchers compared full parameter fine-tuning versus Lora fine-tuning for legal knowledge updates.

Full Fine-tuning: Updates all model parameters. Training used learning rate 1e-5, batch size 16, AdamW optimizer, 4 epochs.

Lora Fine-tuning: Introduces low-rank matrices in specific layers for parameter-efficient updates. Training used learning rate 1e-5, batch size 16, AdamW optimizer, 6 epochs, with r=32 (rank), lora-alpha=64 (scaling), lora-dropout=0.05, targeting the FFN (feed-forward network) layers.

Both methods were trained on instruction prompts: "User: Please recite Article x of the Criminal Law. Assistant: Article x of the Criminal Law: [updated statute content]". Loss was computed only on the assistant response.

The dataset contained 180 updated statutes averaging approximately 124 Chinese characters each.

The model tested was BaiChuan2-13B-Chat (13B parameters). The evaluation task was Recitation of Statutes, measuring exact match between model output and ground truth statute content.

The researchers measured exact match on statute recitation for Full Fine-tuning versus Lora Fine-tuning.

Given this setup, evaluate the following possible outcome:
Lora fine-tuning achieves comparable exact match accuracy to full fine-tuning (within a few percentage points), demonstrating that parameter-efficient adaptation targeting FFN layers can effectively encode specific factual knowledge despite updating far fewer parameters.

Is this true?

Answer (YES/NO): NO